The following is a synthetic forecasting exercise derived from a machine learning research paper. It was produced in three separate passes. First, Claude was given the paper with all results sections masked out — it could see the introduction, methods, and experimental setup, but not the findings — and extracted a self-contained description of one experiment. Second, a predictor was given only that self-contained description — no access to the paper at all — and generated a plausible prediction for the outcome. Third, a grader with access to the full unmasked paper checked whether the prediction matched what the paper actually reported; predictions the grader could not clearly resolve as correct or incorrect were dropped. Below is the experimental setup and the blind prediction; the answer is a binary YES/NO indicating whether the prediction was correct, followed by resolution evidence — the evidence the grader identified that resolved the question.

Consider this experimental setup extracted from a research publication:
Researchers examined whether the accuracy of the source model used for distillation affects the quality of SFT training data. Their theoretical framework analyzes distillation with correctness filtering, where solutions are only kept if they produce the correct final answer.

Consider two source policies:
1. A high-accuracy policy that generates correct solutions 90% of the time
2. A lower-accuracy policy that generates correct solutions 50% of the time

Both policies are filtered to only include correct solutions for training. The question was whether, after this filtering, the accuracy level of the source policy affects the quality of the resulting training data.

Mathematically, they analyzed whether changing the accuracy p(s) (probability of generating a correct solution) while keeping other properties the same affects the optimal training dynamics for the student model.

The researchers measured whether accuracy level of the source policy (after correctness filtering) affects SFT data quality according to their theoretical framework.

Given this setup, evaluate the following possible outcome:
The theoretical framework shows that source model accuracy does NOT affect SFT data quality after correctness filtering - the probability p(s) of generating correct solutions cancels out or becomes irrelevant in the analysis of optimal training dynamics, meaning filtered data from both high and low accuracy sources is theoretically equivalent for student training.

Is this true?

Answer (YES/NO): YES